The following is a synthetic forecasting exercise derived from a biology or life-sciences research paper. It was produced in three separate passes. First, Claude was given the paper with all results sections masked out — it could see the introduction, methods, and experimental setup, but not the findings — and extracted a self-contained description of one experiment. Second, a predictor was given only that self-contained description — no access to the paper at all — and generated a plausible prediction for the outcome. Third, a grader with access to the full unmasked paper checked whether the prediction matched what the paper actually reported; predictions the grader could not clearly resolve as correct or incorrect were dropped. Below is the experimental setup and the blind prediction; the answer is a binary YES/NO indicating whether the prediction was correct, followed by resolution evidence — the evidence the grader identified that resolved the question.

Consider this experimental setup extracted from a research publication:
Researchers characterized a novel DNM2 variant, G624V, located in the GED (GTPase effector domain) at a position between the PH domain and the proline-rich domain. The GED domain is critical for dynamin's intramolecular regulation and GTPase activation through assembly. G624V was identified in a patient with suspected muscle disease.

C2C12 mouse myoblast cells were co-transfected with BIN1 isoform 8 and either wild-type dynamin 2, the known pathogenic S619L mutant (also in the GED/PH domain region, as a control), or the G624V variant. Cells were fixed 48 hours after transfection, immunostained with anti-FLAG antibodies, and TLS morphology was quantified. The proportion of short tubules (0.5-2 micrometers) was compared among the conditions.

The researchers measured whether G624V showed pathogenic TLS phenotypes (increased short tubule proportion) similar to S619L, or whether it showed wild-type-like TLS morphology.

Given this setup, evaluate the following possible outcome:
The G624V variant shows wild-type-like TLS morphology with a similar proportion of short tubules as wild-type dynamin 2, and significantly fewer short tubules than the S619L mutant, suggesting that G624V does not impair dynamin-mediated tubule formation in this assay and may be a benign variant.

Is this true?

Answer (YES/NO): NO